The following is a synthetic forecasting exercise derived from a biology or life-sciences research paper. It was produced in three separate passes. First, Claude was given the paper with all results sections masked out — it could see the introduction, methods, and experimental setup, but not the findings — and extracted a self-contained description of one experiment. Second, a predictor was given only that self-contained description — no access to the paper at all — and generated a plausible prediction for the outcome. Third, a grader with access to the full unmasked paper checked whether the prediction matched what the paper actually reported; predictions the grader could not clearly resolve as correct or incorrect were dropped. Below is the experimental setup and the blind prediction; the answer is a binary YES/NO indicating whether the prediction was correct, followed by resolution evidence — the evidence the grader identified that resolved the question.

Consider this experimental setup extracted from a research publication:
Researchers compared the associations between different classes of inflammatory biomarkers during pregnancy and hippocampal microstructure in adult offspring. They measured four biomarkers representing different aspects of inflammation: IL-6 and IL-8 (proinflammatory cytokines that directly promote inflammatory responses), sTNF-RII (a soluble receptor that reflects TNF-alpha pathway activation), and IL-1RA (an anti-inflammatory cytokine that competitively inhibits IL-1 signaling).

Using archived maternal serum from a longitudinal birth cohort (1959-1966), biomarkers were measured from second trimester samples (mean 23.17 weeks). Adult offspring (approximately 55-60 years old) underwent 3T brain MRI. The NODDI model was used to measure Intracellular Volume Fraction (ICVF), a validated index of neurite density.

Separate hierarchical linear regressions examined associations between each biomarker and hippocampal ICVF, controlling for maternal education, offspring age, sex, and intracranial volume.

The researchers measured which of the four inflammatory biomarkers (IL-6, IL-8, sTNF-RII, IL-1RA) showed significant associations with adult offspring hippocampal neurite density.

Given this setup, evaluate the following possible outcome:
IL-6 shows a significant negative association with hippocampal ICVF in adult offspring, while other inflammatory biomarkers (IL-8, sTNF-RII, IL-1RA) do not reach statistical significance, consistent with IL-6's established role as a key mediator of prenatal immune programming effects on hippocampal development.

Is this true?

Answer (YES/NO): NO